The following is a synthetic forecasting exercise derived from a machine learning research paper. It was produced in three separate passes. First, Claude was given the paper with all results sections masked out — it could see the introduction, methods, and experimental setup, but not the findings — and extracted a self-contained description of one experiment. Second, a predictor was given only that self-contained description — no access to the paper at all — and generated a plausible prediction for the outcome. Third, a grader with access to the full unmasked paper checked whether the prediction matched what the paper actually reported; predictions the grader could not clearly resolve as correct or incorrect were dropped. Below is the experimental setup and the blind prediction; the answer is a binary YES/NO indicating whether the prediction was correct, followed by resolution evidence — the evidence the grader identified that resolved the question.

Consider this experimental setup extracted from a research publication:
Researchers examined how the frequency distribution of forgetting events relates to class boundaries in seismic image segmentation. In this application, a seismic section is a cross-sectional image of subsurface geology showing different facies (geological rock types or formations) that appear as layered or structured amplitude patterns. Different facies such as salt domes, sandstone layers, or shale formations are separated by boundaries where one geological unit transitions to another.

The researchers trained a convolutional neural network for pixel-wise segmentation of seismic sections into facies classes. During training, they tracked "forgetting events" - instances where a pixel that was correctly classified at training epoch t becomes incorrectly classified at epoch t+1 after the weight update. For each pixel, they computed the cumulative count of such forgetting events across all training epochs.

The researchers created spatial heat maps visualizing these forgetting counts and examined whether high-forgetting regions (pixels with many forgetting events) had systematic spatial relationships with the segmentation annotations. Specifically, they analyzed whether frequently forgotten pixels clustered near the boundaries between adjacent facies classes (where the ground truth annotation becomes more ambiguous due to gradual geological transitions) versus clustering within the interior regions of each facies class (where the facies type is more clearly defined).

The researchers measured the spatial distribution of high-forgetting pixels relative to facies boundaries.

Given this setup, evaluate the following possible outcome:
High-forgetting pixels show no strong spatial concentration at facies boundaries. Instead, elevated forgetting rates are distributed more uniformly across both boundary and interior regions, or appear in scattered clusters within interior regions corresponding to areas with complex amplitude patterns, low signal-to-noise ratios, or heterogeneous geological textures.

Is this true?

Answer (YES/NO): NO